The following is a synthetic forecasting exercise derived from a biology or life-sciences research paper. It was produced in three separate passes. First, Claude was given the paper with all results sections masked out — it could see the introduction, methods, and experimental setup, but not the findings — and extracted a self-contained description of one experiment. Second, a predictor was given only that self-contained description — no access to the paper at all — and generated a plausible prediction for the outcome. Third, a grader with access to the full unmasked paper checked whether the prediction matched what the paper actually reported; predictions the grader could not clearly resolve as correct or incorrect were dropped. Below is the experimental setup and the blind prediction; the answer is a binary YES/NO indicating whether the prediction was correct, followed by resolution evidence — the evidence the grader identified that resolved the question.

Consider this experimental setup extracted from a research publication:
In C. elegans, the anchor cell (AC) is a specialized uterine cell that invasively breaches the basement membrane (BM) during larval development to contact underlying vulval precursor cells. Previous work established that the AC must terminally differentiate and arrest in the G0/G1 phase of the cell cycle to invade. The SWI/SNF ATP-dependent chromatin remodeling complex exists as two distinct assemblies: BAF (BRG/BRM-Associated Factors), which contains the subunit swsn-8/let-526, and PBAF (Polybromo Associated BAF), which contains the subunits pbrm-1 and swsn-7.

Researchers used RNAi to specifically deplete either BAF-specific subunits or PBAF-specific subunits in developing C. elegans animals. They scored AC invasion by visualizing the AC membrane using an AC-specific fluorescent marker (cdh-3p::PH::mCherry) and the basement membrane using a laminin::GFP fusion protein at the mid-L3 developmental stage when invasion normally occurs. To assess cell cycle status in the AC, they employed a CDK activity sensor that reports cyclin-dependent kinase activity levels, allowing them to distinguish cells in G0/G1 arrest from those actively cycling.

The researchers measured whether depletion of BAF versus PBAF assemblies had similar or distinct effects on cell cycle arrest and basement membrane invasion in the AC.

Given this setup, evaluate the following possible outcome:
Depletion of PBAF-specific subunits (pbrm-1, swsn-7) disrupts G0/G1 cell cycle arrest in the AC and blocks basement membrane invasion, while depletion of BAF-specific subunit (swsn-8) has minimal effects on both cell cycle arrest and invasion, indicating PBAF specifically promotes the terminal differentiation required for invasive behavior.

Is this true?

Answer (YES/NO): NO